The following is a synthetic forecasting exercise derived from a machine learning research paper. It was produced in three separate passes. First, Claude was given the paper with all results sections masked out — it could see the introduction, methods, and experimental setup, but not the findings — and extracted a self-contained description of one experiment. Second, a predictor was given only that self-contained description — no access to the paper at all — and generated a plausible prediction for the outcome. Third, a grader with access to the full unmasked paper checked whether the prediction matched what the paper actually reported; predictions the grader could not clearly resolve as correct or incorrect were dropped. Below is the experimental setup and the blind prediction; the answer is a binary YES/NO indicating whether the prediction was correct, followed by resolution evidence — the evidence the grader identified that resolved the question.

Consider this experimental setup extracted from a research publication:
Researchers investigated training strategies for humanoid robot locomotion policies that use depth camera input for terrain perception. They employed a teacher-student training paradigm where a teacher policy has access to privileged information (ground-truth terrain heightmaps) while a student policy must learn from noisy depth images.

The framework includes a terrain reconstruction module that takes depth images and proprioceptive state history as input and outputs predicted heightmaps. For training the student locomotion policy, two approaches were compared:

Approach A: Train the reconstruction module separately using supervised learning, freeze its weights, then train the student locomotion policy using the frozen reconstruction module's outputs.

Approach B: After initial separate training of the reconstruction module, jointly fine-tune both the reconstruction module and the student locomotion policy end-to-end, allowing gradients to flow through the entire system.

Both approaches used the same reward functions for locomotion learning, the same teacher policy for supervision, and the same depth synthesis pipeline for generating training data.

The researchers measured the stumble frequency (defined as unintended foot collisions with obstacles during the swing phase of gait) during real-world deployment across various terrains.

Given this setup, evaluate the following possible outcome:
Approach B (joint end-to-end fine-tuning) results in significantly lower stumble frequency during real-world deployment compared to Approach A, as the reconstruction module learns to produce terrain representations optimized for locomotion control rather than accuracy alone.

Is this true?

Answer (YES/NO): YES